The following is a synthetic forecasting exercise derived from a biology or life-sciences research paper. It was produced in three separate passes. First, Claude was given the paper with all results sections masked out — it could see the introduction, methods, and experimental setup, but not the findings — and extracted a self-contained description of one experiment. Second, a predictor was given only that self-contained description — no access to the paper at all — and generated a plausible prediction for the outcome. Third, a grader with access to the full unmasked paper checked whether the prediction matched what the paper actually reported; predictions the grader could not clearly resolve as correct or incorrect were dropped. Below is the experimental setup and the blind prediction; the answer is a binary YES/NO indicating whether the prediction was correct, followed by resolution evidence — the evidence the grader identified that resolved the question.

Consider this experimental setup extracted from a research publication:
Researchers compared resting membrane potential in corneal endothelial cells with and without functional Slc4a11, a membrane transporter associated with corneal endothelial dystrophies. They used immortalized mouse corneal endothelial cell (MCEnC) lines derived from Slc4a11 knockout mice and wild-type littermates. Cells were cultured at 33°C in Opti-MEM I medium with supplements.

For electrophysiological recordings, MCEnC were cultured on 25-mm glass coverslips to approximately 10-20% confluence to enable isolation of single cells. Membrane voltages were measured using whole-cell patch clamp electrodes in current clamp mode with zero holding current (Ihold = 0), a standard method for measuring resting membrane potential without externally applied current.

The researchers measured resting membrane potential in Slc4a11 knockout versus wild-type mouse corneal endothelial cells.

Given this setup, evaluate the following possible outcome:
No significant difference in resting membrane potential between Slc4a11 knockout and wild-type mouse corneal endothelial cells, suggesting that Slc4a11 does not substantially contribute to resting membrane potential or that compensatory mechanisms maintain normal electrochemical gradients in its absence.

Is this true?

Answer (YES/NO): YES